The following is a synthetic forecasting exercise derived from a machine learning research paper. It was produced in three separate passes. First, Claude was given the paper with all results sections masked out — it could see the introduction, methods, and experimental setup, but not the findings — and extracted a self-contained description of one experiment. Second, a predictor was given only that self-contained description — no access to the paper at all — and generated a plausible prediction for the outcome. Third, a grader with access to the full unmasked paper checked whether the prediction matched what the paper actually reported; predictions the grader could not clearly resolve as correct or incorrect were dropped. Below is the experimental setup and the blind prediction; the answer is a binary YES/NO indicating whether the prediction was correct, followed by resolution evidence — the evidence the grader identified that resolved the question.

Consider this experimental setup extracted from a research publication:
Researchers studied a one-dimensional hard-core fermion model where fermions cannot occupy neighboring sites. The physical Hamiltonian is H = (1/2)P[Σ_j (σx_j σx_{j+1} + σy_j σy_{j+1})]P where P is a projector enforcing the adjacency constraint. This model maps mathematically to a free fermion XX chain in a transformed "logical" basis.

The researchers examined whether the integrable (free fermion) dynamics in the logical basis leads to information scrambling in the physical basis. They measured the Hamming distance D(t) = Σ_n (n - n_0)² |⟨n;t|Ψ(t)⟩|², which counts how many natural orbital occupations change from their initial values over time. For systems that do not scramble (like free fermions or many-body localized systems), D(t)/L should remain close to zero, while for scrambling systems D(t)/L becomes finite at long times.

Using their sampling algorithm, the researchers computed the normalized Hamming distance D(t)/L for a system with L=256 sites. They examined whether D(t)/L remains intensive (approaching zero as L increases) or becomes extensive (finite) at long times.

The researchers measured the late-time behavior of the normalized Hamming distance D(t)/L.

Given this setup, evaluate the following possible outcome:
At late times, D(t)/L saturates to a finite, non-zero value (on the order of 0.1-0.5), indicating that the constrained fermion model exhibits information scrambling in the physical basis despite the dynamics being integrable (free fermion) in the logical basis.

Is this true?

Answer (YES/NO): YES